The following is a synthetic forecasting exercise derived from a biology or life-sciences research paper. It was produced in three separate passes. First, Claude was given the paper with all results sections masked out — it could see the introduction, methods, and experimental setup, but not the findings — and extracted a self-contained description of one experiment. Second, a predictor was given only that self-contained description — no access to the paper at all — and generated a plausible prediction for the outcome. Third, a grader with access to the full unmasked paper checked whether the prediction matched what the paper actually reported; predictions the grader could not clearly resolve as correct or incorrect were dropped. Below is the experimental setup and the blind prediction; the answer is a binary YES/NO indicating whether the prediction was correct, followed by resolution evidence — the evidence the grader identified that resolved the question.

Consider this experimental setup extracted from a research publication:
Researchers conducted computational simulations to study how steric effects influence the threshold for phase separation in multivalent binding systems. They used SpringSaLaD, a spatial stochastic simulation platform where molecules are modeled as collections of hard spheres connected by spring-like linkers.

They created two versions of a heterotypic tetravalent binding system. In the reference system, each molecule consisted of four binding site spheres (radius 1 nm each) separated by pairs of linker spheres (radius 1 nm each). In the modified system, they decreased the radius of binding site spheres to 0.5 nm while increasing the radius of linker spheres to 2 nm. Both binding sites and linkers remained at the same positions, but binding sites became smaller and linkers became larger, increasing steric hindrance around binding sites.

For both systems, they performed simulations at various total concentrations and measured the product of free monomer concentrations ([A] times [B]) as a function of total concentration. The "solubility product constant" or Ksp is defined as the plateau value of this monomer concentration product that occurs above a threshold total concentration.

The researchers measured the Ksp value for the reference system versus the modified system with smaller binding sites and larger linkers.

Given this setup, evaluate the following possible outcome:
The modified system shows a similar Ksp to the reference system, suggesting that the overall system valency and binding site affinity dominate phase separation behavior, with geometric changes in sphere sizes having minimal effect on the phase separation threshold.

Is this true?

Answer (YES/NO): NO